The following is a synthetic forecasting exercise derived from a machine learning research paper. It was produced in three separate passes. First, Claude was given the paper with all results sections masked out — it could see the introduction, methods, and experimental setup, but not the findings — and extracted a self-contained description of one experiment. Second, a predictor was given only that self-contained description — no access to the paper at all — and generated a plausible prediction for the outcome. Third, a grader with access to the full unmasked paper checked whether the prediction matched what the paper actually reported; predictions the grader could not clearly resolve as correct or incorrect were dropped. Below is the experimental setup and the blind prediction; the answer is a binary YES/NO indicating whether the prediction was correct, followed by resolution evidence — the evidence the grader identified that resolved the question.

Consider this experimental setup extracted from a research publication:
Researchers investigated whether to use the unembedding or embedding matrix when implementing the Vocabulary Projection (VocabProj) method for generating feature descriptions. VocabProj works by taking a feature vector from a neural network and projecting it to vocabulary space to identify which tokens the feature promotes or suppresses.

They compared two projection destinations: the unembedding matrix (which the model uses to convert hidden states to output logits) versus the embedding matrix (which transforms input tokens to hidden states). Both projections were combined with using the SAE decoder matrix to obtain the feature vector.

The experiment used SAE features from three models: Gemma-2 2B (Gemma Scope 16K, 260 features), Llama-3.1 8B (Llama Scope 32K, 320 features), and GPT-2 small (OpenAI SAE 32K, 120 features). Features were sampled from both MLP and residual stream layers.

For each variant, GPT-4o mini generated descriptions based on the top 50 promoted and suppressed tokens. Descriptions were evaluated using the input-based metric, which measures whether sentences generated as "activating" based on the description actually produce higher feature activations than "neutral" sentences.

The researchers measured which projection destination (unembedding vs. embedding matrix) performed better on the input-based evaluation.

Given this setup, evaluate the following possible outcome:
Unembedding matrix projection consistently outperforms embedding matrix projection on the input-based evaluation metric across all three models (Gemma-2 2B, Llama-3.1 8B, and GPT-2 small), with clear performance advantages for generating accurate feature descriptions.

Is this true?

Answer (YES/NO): NO